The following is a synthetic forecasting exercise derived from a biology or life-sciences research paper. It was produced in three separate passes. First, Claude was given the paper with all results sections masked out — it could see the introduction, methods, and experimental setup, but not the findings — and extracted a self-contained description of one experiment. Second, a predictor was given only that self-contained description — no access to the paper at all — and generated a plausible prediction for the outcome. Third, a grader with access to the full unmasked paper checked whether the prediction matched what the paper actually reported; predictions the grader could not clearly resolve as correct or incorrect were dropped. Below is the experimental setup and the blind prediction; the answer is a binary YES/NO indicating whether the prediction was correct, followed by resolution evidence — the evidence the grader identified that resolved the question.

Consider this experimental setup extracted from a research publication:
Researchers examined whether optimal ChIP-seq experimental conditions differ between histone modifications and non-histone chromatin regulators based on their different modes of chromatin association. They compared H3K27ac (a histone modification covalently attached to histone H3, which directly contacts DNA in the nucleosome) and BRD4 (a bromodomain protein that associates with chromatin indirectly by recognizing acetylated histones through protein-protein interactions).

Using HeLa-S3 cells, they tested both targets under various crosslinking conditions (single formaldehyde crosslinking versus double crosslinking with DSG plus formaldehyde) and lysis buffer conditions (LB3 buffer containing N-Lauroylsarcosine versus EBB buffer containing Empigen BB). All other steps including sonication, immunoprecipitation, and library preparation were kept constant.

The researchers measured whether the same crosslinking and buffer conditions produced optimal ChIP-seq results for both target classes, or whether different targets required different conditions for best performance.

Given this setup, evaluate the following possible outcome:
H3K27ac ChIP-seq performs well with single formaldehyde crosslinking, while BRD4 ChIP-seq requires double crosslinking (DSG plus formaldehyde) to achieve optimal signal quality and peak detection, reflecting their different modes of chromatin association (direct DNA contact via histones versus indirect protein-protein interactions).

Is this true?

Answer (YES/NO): NO